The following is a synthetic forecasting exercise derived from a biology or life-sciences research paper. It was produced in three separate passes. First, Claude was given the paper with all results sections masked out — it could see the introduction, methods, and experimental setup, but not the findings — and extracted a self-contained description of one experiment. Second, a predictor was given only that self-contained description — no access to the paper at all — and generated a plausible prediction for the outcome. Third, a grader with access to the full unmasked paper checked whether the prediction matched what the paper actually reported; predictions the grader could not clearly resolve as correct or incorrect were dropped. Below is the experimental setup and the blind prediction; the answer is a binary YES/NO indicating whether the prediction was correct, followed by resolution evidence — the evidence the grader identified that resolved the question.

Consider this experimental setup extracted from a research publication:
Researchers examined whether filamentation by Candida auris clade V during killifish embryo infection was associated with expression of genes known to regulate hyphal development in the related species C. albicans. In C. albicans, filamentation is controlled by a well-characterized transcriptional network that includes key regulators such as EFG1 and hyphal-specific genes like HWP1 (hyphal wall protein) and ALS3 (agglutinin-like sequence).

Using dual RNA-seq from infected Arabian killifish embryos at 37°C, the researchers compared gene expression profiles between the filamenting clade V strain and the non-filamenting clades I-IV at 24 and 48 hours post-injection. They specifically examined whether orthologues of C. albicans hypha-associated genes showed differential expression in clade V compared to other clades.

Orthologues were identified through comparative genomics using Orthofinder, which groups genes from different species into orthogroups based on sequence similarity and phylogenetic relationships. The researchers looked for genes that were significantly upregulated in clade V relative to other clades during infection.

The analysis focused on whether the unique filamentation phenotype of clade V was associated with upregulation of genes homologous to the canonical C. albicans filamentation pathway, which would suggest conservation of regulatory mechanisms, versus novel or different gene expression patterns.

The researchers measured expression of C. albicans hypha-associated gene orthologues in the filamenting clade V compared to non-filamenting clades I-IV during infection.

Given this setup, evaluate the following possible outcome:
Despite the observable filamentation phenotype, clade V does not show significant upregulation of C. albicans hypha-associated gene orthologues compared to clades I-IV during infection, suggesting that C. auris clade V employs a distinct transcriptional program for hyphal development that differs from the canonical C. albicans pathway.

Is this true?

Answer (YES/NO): NO